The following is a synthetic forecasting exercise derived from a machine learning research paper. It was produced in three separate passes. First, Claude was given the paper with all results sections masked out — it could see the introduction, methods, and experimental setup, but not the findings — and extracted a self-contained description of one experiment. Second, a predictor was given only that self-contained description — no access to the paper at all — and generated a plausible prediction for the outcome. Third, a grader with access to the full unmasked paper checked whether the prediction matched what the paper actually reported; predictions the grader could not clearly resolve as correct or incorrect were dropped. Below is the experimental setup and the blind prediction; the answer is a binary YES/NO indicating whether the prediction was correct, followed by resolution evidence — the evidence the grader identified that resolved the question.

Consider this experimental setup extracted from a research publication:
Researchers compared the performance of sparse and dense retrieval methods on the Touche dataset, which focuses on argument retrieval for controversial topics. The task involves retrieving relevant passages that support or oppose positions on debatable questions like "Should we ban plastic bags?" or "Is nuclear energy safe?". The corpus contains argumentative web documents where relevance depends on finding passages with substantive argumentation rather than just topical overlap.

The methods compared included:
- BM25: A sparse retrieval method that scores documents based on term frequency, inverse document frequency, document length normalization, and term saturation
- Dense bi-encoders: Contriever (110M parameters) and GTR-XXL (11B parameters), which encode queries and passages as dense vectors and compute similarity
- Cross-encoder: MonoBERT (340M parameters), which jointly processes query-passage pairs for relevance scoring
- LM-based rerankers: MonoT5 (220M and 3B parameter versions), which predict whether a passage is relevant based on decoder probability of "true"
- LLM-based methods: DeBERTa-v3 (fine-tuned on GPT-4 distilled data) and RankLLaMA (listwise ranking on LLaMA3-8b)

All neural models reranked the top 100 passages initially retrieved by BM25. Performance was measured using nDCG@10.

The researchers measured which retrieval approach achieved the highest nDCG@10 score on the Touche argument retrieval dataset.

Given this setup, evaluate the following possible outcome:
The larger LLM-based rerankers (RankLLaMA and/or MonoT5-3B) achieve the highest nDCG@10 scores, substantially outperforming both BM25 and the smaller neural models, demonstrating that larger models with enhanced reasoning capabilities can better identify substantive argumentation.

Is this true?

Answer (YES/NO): NO